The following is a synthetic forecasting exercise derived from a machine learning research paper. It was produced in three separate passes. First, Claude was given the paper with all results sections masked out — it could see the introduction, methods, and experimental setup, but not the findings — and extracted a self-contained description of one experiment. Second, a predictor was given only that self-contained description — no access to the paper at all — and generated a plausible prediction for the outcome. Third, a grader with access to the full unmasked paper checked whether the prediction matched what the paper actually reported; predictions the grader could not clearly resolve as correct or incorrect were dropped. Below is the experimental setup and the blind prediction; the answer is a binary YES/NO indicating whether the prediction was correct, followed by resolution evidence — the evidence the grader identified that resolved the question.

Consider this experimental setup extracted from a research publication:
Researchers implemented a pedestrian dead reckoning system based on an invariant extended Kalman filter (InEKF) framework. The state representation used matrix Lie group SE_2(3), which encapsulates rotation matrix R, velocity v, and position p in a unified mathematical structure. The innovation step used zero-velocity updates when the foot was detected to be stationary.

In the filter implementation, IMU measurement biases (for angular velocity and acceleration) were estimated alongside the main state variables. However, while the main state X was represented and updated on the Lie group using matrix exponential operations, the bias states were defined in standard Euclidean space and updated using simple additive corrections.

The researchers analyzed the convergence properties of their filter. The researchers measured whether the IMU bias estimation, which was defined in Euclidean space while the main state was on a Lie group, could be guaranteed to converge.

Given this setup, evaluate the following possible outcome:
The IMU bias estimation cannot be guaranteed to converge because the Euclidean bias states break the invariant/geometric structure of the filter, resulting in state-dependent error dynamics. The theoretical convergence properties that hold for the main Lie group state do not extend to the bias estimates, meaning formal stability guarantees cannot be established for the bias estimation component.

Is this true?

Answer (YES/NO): YES